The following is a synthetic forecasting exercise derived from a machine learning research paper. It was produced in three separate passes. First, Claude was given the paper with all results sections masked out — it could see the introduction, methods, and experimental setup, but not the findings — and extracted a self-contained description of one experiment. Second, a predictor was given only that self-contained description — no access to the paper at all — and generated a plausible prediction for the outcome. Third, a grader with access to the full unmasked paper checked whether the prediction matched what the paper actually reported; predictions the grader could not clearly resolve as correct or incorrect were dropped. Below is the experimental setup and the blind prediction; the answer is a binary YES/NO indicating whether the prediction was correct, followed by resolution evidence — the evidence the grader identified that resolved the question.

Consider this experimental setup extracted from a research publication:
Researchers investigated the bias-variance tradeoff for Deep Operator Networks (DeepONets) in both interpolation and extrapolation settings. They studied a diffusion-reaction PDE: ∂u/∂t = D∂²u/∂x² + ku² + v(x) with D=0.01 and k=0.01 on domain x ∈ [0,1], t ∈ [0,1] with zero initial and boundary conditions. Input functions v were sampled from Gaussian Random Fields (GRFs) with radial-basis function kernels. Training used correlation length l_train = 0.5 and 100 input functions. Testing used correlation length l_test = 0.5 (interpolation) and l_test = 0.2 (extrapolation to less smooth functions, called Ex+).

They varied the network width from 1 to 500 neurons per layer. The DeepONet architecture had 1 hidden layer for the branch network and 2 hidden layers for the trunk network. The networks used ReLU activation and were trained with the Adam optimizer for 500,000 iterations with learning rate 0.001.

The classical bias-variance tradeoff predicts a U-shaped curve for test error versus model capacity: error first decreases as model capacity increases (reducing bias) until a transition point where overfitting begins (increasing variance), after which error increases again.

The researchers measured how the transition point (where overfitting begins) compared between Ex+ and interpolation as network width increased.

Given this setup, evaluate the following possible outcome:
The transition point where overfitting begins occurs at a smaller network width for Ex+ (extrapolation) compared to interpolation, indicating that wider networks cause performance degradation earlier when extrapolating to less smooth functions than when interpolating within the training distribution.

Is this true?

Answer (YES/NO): YES